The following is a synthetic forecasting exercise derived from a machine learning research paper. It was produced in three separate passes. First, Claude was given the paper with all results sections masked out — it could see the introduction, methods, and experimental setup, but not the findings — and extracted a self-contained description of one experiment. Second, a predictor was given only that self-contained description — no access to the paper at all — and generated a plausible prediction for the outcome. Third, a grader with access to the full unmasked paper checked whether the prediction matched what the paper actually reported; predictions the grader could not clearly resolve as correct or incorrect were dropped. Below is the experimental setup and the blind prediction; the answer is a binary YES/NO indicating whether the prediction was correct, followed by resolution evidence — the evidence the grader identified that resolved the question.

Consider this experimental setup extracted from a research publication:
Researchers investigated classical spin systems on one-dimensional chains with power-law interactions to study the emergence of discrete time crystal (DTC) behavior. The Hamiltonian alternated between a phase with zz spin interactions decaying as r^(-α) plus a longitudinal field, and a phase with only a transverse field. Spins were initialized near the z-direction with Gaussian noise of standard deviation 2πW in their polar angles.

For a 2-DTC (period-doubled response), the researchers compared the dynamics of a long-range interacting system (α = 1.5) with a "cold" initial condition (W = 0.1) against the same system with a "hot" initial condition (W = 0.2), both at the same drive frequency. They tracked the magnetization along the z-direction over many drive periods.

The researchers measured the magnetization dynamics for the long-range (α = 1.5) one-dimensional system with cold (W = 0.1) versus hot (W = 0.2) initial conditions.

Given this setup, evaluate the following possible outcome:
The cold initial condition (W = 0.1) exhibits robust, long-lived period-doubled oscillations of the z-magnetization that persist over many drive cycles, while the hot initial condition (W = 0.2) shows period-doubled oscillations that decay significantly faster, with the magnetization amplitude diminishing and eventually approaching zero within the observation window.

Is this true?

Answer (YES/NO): YES